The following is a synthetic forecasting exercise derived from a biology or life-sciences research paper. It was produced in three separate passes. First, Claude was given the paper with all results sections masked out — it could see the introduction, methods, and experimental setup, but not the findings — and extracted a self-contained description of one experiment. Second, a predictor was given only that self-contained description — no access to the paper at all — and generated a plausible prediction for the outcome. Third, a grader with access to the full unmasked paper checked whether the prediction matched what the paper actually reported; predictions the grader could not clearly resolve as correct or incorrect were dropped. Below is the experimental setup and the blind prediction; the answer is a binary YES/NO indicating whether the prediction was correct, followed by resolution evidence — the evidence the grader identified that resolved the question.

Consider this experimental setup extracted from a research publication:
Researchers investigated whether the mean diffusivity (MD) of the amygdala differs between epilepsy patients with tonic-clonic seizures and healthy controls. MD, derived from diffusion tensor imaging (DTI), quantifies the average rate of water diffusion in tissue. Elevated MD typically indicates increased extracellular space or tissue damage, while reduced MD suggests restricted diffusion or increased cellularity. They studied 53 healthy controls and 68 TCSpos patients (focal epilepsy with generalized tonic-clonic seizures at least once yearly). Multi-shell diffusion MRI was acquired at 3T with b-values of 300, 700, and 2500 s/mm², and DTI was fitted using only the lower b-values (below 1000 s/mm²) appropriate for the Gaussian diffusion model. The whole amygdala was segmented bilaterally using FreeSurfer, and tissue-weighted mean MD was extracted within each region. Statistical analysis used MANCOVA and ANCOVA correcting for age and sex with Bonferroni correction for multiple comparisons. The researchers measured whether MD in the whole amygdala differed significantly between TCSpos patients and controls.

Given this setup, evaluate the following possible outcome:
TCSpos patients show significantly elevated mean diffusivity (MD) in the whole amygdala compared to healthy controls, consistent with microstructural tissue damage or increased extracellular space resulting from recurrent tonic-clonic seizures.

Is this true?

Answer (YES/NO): NO